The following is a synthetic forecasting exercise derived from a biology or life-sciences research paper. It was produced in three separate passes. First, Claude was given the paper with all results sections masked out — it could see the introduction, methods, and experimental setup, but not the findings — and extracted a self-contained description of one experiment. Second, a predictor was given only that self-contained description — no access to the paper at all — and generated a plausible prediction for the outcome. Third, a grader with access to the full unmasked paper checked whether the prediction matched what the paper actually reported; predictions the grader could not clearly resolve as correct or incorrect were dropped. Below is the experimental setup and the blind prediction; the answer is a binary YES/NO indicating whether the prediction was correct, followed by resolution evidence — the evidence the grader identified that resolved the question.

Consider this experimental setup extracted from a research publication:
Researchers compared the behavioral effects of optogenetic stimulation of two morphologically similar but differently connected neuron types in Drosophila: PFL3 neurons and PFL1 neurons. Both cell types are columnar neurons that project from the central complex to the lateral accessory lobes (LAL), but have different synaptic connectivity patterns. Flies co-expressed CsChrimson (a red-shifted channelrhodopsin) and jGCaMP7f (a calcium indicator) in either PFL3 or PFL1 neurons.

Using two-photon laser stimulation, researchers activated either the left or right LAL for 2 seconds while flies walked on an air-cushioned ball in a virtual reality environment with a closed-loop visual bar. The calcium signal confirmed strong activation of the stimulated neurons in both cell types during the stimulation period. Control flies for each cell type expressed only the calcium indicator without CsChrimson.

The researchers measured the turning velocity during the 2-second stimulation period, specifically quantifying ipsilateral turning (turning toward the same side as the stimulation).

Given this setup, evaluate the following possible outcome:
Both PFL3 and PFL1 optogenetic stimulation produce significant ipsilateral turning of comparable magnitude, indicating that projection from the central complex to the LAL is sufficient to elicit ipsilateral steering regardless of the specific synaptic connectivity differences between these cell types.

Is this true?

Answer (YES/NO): NO